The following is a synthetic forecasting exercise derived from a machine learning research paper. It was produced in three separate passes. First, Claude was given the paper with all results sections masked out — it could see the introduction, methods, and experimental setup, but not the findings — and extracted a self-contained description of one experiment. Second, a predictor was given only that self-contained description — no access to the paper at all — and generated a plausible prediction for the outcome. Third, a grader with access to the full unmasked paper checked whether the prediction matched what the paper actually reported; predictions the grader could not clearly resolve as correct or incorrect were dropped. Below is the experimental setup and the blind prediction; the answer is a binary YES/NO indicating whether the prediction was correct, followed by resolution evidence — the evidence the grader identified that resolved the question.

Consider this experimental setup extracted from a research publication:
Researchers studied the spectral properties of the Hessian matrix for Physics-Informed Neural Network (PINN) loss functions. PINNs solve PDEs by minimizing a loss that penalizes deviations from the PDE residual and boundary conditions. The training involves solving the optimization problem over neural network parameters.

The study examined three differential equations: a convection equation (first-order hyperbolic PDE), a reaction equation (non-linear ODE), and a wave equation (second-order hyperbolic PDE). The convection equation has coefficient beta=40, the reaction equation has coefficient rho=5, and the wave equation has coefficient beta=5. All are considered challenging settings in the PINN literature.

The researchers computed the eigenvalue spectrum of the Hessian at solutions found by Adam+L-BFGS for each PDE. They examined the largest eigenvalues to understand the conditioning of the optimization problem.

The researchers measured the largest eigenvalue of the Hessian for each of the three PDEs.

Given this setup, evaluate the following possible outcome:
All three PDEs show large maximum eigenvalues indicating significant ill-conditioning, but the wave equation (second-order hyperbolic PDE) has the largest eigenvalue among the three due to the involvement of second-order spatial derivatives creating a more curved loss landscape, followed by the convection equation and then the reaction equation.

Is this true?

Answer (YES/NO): YES